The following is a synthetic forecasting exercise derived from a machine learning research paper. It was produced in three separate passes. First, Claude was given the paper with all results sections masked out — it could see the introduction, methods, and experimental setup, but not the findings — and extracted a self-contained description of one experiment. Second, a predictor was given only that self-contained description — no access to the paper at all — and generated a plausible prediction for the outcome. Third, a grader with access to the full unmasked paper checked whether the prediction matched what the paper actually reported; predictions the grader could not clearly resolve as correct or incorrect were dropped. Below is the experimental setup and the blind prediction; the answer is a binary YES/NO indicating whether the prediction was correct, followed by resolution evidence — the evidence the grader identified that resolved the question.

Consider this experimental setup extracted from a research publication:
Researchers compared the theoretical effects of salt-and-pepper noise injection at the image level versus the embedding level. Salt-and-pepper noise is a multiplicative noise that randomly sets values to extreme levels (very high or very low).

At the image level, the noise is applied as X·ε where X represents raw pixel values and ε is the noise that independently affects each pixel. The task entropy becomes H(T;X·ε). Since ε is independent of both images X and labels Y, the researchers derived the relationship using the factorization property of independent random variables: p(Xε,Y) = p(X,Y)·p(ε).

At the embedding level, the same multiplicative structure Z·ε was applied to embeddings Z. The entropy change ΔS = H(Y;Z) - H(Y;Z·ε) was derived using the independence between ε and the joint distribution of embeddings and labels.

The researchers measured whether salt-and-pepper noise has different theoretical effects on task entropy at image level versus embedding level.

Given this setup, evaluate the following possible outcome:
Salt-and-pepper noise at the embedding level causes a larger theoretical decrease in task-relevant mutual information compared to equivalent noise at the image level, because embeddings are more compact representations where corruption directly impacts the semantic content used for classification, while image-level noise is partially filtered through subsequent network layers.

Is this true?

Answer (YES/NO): YES